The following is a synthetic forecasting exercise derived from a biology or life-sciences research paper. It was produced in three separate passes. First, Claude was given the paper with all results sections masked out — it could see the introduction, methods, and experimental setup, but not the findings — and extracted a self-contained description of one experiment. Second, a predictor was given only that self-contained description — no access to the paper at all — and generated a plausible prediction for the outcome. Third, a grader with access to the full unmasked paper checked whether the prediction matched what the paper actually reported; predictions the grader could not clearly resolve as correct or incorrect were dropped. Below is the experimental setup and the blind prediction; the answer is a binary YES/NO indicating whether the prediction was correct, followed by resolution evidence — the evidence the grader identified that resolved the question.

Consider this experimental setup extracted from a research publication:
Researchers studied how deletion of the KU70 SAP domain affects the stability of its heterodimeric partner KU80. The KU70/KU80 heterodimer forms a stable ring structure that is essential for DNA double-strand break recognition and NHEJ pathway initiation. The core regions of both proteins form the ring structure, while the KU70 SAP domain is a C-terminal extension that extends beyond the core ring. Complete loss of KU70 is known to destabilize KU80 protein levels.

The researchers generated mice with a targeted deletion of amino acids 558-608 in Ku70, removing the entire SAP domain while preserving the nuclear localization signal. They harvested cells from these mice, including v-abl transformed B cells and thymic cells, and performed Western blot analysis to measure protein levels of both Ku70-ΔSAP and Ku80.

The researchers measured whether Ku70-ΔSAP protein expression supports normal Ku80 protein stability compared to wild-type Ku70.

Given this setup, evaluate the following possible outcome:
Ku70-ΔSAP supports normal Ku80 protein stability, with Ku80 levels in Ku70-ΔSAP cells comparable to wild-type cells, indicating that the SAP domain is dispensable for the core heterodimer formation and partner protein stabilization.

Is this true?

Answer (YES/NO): YES